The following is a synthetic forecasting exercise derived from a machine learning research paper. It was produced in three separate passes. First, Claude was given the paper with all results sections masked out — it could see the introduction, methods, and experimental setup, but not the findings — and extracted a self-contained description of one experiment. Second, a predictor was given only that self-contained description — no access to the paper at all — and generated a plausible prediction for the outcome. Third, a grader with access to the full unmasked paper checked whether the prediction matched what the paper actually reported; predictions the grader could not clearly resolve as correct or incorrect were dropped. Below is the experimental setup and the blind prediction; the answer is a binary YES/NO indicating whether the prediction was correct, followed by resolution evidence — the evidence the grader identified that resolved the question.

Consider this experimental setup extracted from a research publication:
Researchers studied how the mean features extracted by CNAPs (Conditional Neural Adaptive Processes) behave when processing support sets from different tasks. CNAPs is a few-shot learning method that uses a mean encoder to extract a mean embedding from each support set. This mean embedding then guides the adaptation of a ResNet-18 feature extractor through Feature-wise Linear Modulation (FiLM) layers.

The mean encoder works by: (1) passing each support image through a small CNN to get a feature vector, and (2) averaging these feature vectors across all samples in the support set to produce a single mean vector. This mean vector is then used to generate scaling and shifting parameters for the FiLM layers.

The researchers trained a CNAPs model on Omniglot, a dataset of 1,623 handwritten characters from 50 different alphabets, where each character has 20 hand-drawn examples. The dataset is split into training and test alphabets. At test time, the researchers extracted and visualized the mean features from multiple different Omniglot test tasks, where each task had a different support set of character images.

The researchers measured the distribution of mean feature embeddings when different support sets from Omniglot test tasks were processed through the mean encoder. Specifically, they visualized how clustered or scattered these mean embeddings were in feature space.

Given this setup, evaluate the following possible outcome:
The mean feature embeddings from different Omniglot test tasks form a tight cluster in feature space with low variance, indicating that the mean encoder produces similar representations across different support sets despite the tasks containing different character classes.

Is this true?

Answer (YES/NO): NO